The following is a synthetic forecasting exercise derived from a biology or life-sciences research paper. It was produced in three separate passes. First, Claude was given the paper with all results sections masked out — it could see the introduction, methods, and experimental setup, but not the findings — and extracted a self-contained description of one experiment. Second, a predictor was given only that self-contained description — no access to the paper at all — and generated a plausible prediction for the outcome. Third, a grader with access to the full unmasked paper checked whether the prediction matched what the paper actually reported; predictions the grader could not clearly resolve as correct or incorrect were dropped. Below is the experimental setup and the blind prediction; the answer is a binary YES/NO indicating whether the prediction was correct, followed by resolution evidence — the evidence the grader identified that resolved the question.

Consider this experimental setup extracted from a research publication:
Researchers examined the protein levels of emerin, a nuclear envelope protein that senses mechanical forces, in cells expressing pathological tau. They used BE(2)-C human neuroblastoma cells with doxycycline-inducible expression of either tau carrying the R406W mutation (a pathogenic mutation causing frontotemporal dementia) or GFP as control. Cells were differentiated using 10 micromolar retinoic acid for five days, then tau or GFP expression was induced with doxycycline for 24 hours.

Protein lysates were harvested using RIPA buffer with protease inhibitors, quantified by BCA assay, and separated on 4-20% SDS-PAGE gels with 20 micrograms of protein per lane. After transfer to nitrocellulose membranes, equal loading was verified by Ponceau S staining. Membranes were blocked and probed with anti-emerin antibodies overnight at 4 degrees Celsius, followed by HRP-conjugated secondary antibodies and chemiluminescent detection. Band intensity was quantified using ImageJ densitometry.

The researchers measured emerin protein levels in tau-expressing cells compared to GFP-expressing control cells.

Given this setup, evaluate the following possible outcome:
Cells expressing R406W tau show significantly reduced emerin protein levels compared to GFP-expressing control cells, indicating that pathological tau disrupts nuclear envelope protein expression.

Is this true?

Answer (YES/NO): NO